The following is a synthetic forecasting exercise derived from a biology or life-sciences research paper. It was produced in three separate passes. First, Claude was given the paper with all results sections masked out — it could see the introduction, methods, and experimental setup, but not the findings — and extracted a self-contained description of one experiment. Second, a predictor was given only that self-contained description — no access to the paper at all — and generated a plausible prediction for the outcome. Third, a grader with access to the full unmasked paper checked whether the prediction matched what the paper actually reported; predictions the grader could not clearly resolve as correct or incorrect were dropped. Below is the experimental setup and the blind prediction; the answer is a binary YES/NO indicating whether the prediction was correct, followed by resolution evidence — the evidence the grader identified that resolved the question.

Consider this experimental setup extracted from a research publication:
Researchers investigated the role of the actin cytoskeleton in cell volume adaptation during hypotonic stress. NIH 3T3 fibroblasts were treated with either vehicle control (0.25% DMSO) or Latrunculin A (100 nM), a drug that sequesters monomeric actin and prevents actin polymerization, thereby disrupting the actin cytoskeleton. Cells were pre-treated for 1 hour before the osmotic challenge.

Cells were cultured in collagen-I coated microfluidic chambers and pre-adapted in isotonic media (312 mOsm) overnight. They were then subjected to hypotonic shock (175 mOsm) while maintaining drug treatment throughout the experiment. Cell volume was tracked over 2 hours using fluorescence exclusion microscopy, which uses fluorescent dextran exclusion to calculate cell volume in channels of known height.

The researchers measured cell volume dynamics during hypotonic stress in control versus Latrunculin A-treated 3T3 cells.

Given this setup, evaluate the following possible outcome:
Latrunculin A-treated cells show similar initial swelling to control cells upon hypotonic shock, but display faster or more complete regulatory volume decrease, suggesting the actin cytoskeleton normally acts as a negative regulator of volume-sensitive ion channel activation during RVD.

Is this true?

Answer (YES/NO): NO